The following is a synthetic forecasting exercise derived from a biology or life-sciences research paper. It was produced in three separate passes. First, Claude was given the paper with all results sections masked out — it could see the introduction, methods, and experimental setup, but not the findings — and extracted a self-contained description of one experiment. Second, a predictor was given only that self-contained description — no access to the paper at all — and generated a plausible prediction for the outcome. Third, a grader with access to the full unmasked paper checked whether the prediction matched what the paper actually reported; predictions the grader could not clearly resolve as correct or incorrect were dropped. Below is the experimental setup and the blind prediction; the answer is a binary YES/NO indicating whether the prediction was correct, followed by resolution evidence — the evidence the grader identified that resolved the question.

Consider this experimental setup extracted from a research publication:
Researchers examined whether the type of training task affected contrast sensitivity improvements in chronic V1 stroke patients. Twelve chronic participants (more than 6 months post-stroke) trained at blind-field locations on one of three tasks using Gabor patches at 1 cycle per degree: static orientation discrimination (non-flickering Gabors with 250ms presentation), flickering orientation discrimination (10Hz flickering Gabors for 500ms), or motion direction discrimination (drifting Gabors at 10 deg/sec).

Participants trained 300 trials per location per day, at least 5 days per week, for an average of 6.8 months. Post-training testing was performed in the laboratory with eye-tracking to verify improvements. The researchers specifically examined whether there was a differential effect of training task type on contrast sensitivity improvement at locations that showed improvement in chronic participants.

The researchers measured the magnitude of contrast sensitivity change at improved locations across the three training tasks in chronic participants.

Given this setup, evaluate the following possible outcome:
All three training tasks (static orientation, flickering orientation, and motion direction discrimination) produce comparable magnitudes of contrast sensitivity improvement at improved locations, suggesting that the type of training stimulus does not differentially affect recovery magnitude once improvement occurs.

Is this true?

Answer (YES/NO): NO